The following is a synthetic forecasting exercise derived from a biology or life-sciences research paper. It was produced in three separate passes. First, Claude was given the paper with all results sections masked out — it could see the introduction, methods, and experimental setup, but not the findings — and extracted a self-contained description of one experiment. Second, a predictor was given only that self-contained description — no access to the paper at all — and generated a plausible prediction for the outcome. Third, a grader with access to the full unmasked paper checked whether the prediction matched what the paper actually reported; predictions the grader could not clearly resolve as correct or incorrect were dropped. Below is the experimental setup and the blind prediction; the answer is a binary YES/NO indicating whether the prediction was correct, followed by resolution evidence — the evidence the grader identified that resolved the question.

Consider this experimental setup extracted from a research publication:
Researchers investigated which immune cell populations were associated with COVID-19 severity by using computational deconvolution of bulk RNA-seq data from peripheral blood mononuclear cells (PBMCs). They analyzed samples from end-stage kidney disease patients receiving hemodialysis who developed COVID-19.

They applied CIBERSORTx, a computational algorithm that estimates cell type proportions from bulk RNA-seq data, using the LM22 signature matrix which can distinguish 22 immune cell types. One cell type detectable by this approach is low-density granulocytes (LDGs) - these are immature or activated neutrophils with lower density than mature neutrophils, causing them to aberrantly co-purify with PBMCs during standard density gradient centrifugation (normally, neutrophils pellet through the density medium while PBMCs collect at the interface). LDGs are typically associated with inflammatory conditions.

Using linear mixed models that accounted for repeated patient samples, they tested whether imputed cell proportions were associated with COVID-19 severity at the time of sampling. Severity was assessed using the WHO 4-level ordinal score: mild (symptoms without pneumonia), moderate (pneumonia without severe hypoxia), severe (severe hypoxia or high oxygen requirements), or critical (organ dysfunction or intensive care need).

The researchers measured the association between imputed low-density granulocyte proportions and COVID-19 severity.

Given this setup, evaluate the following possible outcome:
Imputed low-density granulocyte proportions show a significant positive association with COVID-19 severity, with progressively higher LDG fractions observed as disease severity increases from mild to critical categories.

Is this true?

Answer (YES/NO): NO